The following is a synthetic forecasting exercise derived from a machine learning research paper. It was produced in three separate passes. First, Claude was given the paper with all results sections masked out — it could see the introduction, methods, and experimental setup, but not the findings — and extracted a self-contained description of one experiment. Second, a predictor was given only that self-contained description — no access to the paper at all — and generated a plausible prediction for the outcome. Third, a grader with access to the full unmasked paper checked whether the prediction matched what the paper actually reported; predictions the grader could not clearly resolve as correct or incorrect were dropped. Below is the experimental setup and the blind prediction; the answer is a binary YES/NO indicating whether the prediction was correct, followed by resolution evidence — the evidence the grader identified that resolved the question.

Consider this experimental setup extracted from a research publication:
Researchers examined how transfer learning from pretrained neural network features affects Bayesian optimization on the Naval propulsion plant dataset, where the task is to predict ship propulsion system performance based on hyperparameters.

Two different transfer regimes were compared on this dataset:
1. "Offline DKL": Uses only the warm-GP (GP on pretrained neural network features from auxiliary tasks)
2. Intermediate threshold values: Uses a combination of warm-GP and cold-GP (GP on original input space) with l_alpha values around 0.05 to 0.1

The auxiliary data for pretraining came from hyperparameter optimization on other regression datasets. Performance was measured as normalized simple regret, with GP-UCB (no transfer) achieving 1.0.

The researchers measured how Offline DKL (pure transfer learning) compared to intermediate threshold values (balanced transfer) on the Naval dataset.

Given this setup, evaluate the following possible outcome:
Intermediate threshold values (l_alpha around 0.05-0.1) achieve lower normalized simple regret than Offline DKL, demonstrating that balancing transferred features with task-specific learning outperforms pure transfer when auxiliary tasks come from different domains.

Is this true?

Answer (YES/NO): YES